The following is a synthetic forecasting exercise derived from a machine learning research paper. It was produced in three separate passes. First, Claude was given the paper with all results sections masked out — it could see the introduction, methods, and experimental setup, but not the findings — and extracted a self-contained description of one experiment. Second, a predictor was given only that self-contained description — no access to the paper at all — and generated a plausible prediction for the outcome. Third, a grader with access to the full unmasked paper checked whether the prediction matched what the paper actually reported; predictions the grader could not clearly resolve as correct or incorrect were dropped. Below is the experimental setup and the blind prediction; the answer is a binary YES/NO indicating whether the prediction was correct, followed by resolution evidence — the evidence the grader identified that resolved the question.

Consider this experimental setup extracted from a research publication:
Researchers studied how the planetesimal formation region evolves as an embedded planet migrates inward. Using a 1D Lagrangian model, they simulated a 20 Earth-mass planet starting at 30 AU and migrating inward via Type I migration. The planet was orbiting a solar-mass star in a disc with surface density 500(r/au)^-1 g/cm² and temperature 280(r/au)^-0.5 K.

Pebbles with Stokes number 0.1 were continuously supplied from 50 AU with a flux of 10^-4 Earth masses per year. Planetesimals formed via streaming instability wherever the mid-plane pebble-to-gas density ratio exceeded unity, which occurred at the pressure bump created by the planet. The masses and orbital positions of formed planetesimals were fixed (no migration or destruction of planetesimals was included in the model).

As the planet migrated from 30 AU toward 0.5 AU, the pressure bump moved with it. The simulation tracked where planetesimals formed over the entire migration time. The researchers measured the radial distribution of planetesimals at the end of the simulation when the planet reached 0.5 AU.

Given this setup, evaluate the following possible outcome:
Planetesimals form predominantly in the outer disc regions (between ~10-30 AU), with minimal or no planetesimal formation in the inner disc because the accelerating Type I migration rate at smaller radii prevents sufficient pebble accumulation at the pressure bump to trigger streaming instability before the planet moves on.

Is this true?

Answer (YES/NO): NO